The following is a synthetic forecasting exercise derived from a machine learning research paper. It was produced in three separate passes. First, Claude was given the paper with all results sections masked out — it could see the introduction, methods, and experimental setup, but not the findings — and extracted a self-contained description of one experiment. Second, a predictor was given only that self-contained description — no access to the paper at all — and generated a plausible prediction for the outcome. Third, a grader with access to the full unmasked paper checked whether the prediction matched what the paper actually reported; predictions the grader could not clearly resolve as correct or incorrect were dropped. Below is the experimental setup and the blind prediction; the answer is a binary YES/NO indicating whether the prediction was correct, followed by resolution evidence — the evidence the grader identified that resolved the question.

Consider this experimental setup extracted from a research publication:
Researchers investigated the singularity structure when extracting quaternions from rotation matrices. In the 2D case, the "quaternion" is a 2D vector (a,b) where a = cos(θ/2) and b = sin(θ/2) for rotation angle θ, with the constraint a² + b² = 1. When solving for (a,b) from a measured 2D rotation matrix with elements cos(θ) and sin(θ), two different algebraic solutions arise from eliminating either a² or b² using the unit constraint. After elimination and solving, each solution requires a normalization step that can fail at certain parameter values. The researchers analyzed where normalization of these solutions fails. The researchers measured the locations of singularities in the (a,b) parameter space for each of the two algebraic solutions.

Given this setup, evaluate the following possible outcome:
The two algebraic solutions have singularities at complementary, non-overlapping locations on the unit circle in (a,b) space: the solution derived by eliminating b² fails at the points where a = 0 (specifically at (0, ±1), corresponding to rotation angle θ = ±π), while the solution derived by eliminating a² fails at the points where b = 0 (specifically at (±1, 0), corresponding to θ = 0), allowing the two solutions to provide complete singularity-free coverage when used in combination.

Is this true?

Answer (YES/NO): YES